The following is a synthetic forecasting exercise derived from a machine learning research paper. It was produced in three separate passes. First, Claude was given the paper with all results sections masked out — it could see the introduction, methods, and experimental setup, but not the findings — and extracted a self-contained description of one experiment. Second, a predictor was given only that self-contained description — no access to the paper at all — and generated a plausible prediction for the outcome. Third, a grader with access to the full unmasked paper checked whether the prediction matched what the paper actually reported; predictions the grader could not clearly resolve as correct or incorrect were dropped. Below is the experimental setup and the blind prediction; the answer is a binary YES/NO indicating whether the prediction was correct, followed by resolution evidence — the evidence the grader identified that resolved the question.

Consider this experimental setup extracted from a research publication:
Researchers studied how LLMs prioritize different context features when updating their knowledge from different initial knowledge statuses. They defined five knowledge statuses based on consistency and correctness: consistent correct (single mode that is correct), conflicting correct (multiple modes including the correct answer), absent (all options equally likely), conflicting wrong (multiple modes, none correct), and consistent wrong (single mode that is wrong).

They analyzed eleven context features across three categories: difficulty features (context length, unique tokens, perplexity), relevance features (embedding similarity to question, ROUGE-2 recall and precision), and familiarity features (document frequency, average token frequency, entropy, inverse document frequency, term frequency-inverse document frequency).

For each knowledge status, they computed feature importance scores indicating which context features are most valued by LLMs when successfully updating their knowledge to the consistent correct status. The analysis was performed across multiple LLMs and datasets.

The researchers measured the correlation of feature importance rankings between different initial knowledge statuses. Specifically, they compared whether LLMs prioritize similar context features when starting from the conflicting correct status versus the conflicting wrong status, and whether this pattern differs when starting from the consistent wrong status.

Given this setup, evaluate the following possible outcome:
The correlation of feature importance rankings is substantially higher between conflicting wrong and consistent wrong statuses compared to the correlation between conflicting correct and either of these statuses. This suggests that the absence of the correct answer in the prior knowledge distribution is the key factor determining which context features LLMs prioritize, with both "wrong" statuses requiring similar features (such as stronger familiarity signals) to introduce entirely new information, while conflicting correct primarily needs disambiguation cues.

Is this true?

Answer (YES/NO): NO